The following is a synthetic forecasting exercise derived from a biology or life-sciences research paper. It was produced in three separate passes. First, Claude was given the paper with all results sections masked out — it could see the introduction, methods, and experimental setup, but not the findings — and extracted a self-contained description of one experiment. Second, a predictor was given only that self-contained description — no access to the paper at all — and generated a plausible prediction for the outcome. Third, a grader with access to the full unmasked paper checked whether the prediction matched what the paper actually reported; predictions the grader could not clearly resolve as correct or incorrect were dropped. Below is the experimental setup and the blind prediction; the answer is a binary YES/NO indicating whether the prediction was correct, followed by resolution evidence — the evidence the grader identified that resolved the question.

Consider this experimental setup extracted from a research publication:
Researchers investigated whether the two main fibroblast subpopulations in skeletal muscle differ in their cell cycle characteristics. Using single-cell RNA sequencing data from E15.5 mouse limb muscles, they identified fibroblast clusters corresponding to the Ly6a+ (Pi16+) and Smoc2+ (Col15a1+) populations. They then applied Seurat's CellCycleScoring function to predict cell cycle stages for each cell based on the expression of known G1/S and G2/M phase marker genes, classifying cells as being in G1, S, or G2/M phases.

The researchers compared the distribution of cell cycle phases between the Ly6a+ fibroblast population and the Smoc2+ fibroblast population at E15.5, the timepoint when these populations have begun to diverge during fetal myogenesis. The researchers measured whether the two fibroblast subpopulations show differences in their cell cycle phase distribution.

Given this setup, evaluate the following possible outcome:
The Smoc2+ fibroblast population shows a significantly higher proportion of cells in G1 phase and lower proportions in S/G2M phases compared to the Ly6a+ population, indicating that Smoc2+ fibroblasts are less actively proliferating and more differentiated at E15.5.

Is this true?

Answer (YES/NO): NO